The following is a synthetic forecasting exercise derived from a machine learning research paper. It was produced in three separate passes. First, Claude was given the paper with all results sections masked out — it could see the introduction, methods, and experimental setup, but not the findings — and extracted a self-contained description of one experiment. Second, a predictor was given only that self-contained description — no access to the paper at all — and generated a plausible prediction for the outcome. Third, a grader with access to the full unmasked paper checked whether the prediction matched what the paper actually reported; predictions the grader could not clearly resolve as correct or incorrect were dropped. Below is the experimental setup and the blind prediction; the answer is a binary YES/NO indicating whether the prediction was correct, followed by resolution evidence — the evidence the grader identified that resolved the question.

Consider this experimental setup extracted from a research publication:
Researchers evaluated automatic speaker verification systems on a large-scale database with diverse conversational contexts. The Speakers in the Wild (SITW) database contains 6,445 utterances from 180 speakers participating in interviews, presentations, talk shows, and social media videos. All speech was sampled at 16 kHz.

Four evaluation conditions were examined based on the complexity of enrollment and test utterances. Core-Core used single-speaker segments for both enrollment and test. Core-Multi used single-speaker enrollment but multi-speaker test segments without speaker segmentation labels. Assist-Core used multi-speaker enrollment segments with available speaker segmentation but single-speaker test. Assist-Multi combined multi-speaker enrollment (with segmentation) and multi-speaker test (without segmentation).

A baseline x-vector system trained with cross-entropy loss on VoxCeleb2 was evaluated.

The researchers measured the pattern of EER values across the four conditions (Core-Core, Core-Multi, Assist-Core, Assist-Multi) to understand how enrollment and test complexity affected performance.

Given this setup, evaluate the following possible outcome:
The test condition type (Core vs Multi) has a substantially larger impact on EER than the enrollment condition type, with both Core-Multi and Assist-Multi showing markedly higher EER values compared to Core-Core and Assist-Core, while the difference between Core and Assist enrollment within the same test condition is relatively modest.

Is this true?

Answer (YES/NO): NO